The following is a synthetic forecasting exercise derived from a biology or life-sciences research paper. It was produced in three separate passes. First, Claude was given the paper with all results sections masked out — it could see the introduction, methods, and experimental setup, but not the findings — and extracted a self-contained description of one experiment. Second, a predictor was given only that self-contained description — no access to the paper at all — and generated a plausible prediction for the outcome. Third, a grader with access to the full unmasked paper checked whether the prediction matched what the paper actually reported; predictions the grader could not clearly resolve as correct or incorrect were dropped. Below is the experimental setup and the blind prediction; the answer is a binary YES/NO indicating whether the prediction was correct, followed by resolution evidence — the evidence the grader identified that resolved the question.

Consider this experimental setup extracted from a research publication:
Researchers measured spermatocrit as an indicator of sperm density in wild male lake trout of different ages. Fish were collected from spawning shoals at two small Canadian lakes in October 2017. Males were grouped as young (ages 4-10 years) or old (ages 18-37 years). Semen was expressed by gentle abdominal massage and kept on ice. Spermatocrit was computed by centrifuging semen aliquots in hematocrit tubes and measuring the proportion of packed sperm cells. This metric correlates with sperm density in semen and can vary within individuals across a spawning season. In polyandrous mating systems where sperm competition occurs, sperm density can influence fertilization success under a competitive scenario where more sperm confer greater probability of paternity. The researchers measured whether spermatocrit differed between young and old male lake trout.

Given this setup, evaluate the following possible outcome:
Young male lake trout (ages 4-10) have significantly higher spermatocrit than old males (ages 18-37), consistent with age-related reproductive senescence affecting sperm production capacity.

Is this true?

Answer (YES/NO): NO